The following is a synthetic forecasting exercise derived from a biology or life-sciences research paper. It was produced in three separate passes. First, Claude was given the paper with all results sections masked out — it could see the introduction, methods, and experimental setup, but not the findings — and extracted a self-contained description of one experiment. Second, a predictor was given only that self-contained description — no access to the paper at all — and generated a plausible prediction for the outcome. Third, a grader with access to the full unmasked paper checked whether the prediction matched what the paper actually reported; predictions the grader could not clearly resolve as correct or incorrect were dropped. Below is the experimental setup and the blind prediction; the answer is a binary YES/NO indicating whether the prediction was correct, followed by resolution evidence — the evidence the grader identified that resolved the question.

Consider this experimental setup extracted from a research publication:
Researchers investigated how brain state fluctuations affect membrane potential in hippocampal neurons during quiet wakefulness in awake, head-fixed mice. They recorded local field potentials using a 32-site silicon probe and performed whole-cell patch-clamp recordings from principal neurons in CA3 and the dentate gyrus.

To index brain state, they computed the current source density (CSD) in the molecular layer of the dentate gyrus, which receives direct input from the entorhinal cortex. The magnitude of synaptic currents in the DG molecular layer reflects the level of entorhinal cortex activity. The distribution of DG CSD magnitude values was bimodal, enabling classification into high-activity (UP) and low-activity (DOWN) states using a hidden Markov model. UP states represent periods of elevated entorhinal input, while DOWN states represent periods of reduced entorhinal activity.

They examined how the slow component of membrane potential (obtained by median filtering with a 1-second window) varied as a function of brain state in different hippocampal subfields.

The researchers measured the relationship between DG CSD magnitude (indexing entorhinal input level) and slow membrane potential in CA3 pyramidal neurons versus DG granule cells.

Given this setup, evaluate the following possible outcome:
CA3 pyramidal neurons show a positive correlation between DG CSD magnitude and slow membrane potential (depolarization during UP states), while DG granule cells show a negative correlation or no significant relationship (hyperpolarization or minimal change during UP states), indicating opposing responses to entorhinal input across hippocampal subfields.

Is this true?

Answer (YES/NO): NO